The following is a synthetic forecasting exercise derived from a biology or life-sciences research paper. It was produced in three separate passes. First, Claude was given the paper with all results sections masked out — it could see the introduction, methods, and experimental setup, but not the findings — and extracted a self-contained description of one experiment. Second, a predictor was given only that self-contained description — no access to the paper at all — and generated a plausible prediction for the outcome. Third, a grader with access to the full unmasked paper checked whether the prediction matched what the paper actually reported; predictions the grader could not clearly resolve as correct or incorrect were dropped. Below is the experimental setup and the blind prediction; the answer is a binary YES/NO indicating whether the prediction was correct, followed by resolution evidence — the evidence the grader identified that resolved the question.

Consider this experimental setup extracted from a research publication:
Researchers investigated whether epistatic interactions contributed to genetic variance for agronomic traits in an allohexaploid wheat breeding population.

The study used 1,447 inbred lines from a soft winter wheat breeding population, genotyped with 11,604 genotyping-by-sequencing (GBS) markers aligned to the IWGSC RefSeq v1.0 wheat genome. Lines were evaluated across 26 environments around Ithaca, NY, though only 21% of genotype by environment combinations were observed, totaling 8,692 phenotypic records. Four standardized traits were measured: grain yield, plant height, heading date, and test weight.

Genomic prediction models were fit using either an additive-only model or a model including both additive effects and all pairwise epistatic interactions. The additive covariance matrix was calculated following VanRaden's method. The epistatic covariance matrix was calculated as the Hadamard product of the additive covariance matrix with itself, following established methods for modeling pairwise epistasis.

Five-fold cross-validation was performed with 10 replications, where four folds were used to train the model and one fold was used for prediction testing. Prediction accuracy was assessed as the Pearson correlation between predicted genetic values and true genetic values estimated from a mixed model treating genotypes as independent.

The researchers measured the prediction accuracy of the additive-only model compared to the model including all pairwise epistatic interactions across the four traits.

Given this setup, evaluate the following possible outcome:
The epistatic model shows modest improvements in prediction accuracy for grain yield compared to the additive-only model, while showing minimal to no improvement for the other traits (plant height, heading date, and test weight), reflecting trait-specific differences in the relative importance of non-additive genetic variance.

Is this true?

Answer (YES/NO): NO